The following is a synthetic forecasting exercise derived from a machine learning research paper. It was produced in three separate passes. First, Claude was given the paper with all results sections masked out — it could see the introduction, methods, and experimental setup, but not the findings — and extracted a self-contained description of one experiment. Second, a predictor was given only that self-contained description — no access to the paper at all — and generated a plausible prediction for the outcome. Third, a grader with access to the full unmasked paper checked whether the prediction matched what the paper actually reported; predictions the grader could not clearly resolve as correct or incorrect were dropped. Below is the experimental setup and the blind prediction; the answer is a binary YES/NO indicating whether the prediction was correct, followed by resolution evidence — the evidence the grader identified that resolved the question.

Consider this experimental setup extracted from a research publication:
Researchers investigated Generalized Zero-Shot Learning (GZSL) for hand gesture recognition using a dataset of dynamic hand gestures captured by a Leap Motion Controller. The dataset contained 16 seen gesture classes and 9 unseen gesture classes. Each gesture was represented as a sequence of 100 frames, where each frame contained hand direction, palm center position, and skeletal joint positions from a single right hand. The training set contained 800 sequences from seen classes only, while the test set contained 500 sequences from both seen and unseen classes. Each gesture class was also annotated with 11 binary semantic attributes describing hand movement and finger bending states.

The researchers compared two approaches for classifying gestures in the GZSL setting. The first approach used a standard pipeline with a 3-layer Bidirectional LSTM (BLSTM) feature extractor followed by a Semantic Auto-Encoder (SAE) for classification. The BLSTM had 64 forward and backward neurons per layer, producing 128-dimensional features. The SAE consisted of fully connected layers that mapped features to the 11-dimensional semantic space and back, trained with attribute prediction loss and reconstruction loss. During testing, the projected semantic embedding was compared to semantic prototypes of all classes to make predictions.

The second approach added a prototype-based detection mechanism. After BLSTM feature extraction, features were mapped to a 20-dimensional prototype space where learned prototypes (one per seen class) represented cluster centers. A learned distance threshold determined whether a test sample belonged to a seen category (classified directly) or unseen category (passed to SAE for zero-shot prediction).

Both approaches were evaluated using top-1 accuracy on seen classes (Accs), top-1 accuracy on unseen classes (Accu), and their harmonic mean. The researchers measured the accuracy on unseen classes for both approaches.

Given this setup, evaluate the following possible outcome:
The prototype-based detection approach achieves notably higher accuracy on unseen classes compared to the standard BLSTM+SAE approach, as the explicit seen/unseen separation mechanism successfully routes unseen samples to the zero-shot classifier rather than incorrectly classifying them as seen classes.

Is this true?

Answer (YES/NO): YES